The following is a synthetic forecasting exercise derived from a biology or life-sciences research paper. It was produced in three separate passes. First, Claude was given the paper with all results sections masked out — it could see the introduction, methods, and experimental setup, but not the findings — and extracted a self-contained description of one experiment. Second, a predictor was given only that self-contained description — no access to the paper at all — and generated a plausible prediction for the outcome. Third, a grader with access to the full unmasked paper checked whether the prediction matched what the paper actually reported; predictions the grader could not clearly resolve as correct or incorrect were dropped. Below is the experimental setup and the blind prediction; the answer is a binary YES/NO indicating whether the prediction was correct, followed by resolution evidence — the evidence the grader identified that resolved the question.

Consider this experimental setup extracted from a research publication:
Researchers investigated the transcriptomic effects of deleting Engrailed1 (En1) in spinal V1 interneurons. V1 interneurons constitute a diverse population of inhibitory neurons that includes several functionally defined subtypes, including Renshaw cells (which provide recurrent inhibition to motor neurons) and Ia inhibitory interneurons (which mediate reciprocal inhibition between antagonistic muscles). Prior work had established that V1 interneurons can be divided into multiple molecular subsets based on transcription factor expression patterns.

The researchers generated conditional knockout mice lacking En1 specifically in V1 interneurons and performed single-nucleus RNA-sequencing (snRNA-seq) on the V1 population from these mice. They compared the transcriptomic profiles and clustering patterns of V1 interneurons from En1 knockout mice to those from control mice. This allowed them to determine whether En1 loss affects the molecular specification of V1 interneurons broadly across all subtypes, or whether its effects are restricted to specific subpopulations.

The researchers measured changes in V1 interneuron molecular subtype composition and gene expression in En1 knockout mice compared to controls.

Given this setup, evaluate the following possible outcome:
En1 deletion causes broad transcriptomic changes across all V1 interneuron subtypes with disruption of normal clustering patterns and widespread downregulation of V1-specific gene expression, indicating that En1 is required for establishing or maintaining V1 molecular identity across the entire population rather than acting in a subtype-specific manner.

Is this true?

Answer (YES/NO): NO